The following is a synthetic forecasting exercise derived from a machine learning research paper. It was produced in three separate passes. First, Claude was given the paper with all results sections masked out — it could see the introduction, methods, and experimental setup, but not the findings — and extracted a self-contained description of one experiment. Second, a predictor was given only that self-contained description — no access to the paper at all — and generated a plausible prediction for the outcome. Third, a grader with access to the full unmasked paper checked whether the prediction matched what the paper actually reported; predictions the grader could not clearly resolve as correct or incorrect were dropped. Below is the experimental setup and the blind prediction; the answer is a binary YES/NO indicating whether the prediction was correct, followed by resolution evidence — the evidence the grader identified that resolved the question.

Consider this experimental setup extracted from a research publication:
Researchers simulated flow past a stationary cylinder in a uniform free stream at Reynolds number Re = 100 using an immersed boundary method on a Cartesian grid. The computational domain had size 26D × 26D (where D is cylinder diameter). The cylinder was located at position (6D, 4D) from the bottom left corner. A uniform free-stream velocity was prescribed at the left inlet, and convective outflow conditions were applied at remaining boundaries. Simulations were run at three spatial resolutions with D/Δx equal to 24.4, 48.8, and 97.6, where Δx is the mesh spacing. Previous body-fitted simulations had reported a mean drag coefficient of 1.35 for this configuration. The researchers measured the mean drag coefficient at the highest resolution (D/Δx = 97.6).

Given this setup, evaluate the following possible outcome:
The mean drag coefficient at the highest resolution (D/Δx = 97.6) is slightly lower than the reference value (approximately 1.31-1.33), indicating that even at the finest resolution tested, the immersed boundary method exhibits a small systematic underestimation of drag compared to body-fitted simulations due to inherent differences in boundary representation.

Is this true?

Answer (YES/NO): NO